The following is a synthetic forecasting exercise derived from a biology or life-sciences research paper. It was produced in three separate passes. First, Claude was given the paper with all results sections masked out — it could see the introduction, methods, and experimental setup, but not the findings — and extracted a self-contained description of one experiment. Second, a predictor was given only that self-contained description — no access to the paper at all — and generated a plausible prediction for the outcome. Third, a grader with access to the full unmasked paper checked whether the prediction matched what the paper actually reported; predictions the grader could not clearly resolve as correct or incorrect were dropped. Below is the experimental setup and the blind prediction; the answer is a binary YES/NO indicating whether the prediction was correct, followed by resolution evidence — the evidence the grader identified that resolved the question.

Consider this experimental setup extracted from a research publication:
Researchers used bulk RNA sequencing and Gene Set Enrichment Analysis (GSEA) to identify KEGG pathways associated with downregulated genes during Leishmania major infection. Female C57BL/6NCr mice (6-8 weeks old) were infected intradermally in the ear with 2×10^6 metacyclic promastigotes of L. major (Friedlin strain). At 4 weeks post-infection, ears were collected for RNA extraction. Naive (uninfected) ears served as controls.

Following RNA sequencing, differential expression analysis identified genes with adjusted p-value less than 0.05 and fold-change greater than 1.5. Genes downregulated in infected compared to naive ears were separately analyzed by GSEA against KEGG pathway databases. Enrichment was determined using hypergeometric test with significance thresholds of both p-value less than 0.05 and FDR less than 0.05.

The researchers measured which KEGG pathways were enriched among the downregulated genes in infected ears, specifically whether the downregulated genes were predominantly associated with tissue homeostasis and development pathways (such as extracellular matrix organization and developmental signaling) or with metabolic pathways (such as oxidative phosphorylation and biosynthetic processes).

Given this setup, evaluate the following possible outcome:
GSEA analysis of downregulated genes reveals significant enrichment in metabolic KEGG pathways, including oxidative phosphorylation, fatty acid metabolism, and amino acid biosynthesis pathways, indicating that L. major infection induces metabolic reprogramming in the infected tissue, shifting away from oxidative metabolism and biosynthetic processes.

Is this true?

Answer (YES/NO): NO